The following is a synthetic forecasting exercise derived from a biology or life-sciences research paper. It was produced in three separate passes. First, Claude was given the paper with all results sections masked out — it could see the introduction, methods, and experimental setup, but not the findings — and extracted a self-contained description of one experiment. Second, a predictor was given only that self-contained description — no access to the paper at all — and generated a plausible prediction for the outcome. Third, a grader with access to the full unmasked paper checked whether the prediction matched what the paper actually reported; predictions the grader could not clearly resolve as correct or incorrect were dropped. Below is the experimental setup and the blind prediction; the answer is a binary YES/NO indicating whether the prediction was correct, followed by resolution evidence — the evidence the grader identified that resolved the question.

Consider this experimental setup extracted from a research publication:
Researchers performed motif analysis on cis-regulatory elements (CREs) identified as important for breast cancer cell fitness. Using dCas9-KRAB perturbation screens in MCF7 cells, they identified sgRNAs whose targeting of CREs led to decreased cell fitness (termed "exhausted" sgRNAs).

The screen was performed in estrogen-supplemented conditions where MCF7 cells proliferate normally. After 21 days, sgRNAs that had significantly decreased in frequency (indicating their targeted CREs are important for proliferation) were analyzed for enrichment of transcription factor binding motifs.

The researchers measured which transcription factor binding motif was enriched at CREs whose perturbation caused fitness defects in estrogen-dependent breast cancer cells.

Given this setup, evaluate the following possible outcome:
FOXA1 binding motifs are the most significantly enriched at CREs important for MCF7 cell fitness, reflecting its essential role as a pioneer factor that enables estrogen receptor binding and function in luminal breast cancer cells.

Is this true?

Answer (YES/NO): NO